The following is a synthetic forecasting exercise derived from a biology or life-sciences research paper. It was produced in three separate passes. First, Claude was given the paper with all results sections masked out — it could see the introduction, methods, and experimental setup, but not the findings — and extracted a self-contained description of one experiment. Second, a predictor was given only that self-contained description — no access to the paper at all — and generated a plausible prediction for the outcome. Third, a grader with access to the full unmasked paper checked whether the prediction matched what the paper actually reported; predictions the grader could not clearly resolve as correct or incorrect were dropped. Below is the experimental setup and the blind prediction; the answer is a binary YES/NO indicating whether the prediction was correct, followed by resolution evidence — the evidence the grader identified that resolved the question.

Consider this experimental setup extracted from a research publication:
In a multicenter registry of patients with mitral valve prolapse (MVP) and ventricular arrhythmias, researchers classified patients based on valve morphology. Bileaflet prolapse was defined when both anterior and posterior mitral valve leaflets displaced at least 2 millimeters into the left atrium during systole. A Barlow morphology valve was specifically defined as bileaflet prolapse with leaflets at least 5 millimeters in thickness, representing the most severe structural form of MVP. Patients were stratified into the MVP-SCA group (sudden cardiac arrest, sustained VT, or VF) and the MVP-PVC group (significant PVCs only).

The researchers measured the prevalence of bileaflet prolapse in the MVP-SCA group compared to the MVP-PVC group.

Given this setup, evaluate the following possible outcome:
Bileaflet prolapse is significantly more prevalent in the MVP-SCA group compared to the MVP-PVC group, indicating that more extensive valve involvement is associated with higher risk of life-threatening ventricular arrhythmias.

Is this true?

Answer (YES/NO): NO